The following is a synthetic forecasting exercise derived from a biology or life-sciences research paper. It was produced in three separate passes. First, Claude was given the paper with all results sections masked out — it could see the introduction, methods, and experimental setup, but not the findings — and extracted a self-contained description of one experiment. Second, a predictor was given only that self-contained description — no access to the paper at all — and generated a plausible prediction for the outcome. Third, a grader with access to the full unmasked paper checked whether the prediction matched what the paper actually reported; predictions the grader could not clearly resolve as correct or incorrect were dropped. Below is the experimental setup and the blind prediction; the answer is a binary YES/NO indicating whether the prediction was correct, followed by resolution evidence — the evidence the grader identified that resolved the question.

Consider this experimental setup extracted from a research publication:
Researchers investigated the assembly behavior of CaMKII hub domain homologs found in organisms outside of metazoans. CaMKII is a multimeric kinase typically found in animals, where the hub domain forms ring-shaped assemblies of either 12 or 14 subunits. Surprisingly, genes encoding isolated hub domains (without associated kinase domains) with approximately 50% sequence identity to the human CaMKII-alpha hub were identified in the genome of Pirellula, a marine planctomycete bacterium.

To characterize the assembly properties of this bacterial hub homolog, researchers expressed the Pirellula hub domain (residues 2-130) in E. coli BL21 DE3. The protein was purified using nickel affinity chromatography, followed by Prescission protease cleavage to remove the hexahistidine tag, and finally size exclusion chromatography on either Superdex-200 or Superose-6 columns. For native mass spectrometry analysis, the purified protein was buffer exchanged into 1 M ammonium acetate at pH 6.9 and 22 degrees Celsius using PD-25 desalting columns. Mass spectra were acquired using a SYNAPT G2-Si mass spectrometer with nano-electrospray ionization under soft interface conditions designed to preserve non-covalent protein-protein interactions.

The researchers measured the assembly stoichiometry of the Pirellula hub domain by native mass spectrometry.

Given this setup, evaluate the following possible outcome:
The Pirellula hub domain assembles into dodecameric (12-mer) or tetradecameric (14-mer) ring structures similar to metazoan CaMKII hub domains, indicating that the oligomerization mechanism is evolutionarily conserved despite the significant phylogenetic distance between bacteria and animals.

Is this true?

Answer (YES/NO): NO